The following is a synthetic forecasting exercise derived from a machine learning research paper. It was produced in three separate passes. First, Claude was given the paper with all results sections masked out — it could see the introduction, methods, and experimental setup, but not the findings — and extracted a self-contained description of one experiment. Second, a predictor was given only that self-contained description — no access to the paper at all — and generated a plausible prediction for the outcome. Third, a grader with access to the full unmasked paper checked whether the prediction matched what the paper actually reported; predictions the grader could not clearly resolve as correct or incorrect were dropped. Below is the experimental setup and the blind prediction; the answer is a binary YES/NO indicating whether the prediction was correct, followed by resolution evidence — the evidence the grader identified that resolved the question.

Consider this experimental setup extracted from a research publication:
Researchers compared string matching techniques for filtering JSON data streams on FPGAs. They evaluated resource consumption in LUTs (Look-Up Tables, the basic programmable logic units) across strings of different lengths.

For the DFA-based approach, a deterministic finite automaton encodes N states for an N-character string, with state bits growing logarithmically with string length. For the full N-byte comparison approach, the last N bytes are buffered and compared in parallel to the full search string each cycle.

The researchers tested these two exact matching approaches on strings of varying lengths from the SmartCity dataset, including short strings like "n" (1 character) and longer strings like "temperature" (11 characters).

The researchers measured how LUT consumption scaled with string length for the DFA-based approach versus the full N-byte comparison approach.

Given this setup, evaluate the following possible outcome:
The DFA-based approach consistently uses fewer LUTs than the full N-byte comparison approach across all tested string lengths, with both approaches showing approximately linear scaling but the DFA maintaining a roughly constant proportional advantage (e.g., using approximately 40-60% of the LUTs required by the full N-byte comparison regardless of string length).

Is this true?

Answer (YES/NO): NO